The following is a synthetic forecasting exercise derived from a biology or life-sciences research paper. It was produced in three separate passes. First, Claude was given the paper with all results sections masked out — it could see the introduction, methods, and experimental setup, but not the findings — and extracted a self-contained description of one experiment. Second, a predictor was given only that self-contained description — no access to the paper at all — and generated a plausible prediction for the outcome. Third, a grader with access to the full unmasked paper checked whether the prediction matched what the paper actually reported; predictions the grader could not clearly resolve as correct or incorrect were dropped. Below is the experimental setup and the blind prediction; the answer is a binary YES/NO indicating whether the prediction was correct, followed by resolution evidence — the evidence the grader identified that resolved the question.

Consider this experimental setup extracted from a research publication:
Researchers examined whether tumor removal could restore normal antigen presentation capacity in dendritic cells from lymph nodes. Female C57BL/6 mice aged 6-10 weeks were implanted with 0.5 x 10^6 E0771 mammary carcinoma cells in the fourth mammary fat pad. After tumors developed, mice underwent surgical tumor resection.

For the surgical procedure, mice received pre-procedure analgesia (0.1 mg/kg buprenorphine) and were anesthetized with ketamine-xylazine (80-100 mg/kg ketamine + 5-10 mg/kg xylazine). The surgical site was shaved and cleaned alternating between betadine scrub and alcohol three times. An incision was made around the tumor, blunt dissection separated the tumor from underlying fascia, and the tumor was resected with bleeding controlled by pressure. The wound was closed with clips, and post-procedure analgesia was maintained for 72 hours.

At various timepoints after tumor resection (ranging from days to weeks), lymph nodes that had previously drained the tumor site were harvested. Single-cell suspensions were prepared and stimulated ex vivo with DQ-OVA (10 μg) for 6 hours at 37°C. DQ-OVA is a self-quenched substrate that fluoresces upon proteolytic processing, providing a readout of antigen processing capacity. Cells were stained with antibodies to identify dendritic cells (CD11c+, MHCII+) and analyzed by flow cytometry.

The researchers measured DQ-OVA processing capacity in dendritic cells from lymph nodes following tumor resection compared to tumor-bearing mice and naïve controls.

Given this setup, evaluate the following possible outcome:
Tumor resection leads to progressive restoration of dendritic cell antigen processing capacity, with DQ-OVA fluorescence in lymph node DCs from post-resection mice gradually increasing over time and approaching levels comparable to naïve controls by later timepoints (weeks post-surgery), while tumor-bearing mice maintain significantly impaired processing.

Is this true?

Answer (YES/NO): NO